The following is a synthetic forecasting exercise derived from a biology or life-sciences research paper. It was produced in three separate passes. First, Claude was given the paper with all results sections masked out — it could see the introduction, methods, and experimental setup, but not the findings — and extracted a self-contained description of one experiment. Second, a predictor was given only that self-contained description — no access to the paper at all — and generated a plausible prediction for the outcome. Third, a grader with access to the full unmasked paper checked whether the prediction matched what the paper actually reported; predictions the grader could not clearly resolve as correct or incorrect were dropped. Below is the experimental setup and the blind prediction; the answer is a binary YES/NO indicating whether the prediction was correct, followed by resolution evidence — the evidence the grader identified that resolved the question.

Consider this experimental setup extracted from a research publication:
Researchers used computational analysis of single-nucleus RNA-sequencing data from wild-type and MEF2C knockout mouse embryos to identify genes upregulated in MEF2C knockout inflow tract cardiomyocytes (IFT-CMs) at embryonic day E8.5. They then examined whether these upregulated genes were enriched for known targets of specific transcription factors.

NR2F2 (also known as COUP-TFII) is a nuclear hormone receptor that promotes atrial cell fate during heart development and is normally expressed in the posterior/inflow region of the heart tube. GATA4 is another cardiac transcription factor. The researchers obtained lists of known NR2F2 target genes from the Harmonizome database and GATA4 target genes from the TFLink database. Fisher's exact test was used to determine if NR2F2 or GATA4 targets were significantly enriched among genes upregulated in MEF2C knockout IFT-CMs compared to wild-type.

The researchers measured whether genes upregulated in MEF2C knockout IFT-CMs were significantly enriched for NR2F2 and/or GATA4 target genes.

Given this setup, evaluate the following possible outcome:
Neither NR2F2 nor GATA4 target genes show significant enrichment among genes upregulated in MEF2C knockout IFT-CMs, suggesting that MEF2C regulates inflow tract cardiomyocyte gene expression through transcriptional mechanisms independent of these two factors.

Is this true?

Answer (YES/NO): NO